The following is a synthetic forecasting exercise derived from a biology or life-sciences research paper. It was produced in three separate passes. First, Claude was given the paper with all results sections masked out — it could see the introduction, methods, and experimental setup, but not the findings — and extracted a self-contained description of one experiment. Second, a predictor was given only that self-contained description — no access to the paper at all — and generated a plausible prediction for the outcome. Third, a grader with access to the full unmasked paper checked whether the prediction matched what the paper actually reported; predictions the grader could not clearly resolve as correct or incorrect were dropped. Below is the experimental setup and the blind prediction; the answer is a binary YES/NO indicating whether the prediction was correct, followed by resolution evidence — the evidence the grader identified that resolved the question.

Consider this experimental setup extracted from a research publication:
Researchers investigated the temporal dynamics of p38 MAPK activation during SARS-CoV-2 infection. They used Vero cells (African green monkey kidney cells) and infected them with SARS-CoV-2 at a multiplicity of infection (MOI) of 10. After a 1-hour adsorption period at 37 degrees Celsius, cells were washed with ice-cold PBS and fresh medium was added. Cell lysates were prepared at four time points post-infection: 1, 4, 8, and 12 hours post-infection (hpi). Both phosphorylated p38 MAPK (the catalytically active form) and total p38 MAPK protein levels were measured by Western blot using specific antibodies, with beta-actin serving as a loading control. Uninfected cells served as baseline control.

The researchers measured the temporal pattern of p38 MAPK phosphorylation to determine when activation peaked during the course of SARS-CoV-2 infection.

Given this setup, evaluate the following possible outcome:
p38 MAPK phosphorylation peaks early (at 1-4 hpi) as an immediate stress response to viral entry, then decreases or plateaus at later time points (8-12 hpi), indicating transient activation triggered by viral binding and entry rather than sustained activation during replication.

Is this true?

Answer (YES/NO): NO